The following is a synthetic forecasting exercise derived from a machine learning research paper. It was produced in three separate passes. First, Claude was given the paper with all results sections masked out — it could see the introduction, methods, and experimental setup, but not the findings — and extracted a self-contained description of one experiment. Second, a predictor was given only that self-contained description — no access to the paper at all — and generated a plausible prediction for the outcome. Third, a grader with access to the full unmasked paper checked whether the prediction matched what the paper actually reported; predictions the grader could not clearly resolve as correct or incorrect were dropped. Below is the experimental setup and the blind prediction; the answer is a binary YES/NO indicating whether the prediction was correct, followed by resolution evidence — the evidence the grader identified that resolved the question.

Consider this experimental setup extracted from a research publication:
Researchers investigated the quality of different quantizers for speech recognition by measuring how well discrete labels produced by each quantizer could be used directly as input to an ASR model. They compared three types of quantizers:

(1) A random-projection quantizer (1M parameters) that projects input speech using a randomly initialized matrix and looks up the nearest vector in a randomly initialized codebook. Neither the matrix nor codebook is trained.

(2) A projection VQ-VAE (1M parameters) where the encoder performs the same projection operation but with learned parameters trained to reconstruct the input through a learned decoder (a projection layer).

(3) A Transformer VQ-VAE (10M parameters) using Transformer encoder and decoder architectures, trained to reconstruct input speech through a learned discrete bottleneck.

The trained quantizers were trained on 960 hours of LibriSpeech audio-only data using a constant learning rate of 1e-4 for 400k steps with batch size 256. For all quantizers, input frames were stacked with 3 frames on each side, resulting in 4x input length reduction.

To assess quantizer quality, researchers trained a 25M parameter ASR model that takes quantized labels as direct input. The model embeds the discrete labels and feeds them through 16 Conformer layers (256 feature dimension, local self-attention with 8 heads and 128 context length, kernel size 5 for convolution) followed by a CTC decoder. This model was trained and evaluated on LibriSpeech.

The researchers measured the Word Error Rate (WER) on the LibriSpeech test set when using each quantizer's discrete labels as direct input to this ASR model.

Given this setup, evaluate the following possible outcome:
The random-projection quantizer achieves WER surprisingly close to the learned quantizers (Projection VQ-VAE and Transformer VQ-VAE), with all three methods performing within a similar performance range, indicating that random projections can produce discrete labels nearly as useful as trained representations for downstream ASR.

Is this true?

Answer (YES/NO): NO